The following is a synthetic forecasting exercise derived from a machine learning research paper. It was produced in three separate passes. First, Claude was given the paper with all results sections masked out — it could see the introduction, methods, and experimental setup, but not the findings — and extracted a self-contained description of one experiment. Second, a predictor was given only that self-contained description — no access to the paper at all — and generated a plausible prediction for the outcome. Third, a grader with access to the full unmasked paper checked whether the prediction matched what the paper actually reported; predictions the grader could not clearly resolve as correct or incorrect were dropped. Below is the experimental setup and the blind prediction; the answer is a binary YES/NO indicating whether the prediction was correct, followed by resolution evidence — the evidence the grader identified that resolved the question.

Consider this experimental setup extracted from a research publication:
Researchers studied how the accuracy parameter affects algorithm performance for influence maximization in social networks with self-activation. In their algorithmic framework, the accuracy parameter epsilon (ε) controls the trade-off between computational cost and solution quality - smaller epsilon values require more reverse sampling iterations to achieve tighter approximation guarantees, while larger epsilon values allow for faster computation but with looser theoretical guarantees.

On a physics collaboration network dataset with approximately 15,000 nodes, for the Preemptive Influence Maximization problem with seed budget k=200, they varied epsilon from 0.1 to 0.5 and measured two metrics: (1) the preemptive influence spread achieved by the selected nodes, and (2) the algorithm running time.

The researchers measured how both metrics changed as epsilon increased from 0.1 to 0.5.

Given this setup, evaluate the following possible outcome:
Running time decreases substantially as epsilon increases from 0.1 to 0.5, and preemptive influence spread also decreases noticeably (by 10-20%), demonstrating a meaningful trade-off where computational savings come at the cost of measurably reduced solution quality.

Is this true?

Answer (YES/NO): NO